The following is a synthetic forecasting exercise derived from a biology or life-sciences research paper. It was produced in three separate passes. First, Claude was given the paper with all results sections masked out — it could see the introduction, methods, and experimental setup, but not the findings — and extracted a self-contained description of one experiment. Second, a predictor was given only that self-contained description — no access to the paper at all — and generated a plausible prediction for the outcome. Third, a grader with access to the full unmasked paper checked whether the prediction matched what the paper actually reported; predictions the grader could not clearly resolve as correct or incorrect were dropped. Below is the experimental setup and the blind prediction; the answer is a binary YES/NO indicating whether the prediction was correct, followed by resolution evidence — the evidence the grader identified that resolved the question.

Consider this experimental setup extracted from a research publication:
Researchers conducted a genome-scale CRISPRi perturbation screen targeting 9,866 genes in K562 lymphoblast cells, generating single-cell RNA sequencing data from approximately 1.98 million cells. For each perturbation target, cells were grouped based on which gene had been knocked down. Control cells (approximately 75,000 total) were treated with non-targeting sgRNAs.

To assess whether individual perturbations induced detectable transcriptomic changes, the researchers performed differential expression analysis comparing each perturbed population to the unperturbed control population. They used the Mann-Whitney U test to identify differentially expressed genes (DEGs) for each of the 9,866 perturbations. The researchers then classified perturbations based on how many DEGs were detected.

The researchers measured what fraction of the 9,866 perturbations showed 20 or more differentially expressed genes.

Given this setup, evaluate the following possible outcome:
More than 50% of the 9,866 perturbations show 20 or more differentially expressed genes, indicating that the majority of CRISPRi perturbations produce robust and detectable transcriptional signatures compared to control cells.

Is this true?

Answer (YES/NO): NO